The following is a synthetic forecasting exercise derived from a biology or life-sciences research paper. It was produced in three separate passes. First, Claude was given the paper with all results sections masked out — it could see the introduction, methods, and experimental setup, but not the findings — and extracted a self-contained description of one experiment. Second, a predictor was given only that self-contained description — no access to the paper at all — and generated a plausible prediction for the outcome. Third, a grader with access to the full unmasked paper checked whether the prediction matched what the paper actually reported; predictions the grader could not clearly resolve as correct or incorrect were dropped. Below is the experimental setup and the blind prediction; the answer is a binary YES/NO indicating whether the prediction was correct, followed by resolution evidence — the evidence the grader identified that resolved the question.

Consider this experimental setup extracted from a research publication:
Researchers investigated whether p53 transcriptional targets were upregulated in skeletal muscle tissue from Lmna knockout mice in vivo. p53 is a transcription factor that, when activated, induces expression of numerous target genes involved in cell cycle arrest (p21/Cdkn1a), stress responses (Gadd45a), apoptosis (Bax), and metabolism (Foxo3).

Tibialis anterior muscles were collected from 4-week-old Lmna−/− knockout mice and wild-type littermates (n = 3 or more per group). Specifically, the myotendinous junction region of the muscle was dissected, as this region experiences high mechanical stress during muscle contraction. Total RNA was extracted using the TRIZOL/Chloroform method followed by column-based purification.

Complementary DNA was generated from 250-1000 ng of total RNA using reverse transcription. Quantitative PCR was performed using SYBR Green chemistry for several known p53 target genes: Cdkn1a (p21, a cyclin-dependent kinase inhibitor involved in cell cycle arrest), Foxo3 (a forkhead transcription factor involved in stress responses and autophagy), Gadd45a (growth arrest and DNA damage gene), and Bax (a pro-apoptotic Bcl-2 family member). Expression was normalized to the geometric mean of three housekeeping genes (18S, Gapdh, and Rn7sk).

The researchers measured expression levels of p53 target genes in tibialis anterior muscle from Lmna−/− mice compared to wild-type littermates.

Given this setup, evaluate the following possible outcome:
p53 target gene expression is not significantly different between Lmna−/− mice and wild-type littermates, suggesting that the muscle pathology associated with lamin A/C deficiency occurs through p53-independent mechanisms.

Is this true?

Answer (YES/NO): NO